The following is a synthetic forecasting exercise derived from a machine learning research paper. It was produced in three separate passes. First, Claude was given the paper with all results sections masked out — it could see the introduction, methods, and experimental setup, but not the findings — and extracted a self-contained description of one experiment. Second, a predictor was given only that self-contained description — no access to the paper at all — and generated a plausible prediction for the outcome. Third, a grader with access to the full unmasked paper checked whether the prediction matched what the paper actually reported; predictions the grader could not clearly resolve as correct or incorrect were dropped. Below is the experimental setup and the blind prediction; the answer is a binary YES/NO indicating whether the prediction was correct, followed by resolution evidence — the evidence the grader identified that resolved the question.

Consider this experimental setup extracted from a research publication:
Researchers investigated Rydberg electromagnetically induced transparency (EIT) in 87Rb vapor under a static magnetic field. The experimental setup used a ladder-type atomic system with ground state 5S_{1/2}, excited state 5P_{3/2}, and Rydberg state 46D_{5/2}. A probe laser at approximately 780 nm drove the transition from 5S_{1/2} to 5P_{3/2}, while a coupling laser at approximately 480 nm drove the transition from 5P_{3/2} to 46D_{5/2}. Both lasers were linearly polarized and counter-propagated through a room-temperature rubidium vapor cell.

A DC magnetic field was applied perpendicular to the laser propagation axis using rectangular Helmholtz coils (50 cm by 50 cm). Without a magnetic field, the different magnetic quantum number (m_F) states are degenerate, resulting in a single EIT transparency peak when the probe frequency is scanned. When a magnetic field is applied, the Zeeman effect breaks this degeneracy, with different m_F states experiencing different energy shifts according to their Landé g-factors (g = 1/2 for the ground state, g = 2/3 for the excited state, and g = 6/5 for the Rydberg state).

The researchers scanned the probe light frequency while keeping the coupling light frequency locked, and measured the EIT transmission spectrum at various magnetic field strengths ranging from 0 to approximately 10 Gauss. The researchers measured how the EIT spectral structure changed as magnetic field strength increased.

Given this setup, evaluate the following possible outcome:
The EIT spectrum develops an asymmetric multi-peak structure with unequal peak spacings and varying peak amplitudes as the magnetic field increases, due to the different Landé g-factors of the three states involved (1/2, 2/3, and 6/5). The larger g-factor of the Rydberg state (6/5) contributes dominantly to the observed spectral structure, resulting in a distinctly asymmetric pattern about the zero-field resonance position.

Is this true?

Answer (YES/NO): NO